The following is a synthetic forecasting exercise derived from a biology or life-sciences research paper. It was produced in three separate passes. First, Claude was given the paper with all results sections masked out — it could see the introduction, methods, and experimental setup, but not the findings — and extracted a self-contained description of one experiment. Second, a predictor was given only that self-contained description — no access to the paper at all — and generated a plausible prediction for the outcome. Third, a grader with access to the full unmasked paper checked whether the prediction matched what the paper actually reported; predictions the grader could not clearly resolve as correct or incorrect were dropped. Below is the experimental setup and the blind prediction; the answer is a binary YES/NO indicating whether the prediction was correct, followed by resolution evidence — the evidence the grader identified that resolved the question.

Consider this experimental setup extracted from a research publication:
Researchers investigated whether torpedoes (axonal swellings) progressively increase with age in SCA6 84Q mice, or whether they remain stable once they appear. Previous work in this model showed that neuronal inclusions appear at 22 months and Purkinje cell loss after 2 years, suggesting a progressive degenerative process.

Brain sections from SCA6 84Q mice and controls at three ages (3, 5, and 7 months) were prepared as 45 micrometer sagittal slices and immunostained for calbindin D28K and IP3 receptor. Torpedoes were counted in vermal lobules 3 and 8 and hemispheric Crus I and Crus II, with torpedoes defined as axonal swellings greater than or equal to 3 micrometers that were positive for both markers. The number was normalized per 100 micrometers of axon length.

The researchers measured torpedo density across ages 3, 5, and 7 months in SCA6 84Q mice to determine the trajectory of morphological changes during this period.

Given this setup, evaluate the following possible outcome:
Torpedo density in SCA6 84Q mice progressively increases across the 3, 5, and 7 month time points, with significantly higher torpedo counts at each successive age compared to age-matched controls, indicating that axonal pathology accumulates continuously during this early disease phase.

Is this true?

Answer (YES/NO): NO